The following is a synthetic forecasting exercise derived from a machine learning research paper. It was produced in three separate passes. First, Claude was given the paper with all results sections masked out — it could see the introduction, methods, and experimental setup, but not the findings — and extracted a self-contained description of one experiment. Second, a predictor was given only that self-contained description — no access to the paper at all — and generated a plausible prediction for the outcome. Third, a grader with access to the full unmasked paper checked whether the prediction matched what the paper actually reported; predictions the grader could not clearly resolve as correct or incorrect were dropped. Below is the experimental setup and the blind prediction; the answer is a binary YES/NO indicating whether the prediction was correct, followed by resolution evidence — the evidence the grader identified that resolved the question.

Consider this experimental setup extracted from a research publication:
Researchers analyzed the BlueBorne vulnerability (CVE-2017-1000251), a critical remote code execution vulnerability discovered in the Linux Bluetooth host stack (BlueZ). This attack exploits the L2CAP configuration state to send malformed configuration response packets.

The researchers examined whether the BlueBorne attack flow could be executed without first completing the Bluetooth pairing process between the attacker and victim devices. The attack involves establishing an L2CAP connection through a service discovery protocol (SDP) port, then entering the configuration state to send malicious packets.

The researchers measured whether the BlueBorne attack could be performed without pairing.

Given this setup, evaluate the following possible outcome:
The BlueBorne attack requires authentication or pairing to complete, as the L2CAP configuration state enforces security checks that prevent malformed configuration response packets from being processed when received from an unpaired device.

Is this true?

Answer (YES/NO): NO